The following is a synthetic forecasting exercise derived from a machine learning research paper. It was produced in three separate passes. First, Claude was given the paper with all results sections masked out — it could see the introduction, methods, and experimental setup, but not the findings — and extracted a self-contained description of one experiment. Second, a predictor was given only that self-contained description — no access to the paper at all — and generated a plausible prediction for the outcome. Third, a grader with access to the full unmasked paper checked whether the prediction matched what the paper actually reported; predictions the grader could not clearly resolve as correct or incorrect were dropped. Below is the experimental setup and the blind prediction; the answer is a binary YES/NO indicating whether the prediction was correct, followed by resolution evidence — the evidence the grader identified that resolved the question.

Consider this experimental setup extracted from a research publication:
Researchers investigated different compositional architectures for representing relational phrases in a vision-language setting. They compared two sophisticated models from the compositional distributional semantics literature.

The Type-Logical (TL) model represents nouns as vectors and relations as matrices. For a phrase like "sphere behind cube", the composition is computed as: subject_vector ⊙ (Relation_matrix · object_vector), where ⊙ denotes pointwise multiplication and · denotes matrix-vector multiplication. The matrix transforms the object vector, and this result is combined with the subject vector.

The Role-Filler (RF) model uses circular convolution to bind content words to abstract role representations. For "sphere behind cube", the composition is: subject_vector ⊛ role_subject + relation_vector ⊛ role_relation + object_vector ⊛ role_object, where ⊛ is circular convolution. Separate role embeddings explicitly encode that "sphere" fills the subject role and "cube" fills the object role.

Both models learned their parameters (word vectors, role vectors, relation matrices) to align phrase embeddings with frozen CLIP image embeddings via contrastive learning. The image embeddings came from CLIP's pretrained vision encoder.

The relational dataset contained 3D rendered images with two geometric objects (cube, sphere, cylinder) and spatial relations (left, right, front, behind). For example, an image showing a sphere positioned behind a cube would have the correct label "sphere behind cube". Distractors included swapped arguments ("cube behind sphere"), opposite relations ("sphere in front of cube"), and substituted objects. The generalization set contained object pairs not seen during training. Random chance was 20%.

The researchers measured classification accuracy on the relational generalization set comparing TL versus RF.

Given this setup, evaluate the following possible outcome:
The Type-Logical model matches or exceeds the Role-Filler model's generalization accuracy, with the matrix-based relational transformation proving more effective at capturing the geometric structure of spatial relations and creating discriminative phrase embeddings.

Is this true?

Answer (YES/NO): NO